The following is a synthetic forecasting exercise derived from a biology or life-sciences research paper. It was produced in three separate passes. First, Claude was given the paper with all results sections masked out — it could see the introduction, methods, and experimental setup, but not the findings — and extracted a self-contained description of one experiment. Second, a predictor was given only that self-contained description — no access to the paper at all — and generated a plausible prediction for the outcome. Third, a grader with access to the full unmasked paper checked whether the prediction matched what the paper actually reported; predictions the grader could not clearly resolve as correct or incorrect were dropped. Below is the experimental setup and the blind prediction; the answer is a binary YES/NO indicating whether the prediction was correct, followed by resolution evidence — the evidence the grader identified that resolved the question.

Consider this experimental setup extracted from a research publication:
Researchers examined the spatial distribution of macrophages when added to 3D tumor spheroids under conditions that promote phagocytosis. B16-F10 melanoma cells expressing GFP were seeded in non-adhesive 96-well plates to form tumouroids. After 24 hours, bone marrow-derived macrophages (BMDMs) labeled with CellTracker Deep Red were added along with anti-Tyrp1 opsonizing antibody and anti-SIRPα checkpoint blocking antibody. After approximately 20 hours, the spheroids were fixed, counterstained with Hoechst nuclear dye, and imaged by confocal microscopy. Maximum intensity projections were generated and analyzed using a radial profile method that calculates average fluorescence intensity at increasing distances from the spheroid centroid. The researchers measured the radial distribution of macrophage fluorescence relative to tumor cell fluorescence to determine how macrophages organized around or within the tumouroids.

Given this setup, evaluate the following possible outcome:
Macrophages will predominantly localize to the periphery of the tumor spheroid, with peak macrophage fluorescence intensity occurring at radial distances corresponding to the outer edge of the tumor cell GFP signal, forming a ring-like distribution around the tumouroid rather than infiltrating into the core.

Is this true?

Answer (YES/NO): NO